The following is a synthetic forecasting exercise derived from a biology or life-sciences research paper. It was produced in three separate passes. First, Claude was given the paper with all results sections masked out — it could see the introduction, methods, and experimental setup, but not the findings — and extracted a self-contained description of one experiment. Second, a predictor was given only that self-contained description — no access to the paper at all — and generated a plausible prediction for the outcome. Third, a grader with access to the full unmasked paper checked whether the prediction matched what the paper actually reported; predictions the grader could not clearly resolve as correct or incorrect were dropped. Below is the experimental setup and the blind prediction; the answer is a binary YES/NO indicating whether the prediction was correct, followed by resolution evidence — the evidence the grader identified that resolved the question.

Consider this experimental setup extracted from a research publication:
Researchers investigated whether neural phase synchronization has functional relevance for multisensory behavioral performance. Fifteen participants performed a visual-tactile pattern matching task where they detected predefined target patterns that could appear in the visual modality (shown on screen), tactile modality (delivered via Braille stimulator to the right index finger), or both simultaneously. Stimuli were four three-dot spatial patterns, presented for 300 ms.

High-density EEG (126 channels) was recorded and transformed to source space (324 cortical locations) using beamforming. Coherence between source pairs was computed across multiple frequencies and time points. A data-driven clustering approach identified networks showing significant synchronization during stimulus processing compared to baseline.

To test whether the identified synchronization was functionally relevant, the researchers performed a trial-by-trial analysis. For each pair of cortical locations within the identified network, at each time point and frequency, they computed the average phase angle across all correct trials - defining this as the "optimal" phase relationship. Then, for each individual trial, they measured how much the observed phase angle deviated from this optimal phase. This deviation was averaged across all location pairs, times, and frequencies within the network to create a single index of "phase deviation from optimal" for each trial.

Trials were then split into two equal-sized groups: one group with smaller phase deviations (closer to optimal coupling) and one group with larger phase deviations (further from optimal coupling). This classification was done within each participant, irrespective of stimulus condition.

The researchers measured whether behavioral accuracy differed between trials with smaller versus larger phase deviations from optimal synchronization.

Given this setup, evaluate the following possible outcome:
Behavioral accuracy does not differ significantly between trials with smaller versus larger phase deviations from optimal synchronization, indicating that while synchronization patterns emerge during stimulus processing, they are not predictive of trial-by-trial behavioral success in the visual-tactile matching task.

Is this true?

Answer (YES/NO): NO